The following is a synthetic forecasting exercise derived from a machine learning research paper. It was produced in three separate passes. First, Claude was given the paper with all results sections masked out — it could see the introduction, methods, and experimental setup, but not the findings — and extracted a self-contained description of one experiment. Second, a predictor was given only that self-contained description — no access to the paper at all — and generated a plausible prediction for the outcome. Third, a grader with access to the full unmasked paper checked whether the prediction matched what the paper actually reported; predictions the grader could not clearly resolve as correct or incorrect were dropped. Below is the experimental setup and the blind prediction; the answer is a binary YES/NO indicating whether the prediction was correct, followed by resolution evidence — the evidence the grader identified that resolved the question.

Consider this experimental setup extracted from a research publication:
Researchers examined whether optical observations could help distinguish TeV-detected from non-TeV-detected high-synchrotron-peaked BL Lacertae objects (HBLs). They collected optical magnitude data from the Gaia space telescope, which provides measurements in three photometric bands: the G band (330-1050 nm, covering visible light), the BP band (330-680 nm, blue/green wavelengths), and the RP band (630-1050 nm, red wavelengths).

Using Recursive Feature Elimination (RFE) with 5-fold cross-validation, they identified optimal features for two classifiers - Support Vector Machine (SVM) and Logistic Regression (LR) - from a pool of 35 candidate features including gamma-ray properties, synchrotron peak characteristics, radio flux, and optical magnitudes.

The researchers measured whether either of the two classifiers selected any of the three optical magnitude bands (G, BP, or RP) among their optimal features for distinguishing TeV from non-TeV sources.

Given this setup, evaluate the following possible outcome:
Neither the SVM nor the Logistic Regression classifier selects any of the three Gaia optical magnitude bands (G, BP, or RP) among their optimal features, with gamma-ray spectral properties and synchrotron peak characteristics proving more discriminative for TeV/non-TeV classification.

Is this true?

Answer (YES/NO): NO